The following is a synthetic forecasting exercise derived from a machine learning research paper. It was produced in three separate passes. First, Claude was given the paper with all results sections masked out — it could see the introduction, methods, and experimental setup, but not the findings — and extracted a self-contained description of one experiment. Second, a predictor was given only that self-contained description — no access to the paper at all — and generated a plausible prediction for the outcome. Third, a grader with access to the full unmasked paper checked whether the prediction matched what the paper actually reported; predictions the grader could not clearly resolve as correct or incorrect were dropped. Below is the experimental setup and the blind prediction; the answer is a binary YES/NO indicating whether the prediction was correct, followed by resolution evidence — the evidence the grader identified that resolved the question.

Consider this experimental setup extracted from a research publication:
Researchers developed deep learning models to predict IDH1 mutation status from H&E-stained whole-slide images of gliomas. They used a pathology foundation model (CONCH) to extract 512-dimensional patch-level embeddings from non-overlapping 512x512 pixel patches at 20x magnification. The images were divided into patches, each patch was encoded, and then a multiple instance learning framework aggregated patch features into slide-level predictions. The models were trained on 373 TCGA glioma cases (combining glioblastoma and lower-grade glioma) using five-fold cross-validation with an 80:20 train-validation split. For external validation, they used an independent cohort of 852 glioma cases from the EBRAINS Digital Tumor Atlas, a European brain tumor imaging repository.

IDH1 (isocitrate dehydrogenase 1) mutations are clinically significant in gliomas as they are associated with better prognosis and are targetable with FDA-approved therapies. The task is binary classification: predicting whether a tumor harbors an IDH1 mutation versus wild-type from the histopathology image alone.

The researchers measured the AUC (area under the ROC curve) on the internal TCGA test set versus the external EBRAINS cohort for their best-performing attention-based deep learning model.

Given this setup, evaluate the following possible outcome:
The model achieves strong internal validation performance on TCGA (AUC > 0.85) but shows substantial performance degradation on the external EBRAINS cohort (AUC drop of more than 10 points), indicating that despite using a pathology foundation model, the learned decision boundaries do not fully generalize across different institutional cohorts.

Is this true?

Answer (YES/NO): NO